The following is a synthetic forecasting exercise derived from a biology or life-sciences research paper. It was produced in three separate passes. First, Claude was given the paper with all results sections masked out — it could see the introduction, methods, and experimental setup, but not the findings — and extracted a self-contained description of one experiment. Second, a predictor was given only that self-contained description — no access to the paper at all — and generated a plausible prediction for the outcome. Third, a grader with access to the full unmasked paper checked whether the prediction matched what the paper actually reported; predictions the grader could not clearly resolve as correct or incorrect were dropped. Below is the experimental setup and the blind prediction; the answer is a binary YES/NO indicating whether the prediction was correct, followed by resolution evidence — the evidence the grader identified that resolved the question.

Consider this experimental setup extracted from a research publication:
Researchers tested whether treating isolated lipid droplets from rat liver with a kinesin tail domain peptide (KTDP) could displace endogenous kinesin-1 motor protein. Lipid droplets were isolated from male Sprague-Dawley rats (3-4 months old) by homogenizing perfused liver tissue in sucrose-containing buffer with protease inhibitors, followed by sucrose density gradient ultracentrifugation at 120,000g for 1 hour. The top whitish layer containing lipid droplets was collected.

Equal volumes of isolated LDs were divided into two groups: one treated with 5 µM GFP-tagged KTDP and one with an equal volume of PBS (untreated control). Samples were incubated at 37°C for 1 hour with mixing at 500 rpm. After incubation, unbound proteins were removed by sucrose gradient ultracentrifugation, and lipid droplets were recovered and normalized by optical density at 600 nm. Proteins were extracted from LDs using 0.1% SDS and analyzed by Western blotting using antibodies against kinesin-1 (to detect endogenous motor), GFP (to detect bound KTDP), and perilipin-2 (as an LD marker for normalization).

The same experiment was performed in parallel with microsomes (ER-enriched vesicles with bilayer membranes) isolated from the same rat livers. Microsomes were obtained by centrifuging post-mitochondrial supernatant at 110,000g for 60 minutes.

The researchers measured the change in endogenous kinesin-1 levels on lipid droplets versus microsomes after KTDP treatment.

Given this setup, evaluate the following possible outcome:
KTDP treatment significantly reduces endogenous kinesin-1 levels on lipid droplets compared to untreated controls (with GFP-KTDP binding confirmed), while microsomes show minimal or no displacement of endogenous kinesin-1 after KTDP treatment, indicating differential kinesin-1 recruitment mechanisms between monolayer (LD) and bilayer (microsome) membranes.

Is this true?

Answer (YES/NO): YES